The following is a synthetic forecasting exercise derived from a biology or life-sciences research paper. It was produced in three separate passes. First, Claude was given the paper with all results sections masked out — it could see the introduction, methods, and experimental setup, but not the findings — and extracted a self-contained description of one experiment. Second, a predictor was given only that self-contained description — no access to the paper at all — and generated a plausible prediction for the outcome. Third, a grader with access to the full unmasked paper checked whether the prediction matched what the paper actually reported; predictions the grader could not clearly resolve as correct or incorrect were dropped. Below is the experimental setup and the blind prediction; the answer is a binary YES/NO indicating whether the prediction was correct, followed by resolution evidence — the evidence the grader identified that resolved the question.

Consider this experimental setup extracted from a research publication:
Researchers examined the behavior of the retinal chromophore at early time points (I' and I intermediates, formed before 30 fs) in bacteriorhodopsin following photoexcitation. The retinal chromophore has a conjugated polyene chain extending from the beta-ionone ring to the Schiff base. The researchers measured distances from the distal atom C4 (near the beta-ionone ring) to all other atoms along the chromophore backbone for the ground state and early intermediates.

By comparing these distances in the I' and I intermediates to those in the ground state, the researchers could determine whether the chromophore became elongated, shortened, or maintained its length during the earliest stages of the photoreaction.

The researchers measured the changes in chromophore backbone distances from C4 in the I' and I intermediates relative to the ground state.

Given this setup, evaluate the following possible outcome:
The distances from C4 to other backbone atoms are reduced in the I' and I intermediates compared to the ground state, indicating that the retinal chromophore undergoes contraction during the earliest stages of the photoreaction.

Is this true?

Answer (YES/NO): YES